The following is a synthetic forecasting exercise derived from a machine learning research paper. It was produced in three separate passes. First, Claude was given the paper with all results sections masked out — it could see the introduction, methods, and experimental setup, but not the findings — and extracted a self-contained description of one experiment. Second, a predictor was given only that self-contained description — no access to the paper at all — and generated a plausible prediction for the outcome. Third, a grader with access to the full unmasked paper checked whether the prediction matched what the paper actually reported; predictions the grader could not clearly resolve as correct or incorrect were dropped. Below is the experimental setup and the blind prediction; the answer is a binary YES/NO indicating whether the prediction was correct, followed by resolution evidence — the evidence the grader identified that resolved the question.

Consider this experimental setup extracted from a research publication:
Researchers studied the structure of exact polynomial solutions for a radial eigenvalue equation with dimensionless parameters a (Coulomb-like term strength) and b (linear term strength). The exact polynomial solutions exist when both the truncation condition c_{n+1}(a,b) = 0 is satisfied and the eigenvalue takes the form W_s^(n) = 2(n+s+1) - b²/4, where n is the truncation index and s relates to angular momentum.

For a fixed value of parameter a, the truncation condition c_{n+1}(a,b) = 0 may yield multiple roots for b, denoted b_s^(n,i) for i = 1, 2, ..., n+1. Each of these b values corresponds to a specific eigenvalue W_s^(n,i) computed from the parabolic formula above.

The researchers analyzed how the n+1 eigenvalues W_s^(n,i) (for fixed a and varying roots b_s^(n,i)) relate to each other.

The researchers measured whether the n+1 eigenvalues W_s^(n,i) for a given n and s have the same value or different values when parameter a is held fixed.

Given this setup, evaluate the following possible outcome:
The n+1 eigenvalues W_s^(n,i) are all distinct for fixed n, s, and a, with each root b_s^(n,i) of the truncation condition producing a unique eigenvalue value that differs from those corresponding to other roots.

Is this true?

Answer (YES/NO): NO